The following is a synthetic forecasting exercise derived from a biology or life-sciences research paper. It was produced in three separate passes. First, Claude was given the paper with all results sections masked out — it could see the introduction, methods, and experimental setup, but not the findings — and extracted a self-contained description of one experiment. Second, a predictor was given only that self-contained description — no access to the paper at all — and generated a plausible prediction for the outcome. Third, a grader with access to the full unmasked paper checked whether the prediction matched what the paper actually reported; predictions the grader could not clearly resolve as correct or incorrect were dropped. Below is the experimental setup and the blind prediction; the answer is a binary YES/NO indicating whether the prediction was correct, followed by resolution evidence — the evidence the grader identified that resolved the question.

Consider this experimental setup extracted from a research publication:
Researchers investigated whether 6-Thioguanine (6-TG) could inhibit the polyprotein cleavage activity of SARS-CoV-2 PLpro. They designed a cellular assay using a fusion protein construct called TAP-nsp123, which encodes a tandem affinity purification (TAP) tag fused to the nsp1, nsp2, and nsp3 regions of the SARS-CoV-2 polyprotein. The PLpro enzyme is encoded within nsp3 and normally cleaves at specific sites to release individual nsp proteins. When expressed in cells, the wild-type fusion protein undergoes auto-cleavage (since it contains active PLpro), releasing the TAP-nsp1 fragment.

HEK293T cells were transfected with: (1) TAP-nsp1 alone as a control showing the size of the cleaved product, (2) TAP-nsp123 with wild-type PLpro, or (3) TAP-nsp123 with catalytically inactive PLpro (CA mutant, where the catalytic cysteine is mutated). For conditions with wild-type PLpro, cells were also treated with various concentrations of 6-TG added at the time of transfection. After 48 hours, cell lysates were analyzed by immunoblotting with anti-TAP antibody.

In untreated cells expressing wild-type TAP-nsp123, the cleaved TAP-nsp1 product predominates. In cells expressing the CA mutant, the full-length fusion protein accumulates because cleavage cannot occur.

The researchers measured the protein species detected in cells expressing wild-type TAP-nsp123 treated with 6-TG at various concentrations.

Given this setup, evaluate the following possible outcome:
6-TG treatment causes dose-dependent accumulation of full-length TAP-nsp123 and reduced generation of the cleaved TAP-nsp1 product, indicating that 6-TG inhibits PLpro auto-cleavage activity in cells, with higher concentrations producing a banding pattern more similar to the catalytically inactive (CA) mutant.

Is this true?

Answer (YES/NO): YES